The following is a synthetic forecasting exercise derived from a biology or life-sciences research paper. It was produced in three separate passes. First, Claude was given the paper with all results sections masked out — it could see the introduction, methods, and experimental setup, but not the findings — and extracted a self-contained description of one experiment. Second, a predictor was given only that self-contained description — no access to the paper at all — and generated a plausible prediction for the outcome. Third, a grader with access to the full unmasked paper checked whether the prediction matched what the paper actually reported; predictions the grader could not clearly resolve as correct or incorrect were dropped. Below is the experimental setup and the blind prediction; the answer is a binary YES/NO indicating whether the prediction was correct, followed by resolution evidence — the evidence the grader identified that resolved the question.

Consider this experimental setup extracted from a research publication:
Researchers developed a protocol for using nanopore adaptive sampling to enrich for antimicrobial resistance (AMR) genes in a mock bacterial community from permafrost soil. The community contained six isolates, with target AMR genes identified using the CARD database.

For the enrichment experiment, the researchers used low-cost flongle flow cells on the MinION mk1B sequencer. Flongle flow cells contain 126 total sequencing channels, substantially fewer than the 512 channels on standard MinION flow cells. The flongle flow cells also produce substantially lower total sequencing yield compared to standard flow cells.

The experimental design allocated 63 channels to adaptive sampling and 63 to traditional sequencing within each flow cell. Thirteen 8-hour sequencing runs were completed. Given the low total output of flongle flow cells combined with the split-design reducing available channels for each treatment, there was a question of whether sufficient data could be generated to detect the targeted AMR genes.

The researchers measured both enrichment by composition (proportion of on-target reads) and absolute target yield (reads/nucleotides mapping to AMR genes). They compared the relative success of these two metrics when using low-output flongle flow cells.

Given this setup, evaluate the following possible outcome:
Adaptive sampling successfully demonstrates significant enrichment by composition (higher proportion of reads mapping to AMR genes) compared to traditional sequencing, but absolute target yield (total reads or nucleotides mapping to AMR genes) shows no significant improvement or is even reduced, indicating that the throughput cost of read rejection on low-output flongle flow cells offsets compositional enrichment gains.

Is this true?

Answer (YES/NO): NO